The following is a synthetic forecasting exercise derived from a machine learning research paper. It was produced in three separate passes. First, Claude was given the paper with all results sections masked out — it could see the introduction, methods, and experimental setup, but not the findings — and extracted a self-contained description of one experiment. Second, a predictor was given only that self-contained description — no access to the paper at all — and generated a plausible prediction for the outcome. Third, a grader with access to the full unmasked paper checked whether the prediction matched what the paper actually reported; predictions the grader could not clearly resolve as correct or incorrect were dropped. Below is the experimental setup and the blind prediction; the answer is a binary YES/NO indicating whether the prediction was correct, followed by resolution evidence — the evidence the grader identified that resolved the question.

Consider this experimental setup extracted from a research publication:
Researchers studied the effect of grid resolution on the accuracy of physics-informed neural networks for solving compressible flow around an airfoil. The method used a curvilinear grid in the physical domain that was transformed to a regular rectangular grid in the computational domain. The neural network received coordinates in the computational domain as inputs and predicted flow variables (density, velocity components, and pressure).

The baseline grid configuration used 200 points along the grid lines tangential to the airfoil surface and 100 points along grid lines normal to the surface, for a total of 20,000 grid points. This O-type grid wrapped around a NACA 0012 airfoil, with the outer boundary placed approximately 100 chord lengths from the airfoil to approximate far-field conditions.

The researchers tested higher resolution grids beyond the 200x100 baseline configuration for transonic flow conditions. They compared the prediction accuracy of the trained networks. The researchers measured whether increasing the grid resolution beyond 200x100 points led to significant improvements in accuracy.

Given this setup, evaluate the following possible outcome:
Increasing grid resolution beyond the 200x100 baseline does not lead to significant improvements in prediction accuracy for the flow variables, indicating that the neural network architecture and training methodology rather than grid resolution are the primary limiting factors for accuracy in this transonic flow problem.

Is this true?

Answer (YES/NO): NO